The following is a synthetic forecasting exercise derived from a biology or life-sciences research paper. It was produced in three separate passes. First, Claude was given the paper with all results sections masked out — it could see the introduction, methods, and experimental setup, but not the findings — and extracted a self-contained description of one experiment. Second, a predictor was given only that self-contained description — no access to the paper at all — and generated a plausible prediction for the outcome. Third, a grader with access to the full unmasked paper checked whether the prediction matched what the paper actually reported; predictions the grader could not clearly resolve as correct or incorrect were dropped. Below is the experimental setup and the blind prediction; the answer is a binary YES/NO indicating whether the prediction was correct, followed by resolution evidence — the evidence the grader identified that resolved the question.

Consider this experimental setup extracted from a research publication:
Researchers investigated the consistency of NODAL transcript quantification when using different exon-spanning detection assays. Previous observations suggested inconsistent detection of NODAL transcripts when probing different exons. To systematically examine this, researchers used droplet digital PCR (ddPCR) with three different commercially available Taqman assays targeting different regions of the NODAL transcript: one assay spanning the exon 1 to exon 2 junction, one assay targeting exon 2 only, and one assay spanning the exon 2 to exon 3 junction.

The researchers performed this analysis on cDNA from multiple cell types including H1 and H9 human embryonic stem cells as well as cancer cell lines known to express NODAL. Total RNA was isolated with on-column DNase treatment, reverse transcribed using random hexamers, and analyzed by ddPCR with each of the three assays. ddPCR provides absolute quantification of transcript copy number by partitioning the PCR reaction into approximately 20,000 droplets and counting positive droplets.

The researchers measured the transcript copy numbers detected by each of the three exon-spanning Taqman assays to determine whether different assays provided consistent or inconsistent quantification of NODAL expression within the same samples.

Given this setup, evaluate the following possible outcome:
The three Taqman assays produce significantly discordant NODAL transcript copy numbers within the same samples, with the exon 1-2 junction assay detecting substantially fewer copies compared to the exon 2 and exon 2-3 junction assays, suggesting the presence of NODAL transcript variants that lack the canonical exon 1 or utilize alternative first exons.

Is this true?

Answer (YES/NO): NO